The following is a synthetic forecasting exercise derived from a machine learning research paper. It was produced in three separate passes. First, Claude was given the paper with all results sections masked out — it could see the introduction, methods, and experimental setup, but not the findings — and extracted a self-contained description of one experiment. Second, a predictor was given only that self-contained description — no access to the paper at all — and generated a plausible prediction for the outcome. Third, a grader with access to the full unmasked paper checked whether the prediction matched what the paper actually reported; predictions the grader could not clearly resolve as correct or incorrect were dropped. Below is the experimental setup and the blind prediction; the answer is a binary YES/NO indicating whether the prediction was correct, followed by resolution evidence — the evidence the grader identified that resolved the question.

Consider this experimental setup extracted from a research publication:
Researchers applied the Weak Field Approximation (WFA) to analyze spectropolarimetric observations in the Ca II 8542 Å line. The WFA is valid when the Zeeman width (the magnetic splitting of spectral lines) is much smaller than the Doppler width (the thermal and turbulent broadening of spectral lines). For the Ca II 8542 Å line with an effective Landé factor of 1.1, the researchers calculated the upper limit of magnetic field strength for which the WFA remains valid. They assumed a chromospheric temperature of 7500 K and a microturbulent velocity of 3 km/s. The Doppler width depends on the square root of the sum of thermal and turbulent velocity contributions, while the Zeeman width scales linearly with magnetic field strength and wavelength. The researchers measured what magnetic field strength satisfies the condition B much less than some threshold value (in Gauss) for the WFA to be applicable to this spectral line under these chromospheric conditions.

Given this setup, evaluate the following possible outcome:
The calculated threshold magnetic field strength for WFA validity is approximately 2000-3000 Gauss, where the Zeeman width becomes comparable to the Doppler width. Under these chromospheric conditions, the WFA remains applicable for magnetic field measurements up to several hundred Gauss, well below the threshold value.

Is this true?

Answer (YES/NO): YES